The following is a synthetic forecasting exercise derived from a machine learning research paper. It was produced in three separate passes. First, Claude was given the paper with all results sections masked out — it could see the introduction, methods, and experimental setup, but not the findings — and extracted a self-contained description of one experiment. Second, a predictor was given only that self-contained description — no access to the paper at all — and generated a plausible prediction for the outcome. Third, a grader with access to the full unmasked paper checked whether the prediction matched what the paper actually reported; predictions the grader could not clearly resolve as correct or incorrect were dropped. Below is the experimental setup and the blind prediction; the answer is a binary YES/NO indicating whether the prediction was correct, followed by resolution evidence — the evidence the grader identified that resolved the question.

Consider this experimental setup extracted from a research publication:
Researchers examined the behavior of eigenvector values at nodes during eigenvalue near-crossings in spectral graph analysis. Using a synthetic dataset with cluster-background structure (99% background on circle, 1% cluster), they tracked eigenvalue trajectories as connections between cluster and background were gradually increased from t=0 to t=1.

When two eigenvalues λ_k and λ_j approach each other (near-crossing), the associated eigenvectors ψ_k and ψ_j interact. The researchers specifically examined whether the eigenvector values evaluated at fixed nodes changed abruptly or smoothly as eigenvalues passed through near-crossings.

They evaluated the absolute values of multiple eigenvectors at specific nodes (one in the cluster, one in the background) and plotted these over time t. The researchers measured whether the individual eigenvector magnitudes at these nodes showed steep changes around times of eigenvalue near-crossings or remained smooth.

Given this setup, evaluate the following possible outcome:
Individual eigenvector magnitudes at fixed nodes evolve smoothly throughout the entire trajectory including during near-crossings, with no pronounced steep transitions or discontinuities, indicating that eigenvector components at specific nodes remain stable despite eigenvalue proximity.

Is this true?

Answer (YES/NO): NO